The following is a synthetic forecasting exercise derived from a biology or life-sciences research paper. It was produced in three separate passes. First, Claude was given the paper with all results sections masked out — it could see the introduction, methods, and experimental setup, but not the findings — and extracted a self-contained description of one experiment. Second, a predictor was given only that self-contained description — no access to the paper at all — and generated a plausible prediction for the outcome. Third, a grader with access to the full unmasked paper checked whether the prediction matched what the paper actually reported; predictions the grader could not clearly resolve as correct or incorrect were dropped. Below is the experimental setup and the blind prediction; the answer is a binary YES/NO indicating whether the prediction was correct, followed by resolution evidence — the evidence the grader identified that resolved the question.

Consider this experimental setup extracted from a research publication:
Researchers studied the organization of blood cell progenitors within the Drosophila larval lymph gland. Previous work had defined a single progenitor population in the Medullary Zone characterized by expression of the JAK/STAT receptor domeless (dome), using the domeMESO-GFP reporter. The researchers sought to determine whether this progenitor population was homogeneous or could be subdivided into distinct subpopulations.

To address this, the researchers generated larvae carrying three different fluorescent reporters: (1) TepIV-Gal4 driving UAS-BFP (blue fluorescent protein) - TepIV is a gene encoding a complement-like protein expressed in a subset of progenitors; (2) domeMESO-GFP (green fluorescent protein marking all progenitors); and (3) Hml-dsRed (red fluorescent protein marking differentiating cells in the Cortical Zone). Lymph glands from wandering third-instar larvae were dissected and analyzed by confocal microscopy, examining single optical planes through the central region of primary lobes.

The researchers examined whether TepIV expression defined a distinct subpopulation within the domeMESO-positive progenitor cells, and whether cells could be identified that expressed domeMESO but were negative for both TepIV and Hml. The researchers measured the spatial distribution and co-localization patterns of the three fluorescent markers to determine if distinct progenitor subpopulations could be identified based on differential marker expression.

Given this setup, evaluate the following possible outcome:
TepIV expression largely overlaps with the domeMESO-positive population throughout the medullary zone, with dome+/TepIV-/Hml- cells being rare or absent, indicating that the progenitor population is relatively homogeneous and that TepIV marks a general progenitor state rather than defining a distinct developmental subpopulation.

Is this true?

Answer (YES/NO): NO